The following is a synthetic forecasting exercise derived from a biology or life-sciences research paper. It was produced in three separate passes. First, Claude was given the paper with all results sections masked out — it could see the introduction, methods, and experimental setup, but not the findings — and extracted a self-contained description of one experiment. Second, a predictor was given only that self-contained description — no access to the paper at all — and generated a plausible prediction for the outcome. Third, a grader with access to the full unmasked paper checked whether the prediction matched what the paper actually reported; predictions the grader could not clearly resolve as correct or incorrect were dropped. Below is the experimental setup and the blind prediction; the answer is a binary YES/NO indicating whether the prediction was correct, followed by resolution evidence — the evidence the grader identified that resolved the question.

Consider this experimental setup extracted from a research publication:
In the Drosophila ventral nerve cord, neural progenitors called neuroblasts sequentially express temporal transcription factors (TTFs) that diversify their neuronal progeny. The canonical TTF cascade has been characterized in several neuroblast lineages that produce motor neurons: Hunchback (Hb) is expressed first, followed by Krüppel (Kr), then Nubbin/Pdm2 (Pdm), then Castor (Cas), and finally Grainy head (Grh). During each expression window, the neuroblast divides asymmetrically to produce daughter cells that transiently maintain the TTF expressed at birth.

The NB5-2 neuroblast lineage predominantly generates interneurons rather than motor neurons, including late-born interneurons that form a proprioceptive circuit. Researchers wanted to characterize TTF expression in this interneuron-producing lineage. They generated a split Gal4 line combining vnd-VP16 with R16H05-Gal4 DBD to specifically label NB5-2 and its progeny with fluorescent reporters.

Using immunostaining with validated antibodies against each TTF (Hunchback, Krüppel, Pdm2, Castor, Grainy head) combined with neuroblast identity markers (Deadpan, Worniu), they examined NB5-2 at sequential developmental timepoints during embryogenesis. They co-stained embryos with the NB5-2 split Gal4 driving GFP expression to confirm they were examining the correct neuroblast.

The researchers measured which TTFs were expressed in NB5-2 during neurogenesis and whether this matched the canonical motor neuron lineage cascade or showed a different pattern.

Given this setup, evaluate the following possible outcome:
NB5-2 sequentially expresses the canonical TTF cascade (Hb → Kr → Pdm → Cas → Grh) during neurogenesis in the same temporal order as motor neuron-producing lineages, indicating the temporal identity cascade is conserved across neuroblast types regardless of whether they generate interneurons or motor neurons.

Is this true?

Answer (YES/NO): YES